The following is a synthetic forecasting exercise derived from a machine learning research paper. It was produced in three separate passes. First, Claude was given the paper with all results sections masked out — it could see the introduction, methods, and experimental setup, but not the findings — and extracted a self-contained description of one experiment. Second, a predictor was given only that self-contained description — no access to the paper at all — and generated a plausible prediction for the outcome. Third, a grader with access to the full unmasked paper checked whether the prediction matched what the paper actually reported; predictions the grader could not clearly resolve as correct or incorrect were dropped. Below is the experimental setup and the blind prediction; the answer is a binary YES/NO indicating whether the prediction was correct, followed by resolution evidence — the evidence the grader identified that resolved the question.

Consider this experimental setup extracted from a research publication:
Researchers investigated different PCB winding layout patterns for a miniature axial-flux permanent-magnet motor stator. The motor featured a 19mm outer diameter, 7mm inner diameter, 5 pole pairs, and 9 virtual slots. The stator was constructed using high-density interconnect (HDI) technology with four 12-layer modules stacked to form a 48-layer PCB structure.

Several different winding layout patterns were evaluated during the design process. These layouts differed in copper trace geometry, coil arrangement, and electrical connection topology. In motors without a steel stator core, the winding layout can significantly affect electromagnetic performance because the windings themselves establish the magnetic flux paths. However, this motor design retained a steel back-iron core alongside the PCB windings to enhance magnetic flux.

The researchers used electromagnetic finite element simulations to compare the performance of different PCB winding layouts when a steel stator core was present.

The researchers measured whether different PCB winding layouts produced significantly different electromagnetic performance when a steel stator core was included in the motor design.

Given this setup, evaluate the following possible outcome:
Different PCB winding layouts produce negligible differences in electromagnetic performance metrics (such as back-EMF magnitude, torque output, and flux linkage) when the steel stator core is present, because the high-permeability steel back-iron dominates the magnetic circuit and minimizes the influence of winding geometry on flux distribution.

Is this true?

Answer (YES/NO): YES